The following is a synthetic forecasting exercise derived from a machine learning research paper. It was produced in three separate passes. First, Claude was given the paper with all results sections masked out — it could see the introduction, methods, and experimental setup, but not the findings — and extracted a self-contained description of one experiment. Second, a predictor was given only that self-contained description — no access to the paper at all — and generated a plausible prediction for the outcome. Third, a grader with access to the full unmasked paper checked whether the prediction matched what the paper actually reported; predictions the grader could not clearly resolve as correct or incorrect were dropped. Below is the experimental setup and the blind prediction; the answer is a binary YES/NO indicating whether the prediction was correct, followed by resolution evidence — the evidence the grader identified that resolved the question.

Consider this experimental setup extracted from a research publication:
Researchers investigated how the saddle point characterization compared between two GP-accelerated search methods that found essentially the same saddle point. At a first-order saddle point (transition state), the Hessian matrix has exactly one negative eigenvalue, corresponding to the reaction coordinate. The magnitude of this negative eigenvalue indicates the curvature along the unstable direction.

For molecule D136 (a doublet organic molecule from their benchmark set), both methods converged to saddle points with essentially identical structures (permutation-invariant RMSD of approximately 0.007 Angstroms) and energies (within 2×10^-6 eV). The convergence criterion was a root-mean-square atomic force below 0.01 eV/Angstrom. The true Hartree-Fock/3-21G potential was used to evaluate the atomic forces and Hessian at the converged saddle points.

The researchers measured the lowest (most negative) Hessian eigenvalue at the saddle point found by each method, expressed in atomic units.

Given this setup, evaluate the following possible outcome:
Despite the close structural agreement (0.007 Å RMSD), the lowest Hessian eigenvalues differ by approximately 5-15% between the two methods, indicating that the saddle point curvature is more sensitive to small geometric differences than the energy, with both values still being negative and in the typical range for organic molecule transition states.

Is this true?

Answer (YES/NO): YES